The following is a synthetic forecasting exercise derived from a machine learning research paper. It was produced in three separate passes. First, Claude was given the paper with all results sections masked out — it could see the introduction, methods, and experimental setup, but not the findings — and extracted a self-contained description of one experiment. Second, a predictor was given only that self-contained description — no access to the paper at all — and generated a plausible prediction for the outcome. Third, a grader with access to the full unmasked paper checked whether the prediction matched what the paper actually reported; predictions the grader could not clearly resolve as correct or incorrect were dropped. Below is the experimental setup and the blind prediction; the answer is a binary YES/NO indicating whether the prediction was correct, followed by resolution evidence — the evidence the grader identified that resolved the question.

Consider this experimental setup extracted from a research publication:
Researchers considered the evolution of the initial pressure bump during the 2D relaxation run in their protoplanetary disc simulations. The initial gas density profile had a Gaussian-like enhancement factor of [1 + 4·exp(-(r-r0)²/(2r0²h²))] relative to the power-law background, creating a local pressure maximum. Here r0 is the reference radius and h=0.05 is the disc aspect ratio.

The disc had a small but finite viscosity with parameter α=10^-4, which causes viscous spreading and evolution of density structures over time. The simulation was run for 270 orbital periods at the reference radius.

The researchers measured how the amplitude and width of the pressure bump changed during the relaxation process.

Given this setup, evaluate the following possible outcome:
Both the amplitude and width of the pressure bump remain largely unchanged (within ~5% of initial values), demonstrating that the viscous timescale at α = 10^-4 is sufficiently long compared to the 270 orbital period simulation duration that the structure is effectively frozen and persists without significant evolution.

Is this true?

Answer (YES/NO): NO